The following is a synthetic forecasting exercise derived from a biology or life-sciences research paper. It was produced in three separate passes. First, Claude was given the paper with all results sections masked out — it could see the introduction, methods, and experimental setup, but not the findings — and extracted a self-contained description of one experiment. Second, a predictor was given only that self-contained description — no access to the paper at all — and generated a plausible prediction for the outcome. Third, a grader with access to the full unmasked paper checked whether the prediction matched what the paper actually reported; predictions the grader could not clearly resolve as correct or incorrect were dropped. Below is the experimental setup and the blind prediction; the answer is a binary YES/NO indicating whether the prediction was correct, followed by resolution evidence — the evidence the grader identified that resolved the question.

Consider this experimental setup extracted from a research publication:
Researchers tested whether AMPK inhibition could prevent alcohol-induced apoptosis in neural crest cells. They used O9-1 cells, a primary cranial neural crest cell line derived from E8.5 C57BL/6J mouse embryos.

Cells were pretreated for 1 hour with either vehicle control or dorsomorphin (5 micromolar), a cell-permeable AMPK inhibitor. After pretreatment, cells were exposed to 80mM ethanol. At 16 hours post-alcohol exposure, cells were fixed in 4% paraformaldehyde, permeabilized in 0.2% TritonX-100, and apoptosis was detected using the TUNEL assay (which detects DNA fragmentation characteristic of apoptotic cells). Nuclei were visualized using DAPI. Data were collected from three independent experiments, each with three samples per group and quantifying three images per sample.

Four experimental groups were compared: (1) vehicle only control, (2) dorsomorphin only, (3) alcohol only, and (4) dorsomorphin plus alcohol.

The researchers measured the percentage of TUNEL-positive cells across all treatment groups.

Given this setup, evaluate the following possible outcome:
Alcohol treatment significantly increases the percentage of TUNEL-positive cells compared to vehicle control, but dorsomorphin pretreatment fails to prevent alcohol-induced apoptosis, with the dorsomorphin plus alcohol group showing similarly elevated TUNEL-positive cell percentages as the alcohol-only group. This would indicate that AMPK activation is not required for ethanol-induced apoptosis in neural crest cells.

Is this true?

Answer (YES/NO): NO